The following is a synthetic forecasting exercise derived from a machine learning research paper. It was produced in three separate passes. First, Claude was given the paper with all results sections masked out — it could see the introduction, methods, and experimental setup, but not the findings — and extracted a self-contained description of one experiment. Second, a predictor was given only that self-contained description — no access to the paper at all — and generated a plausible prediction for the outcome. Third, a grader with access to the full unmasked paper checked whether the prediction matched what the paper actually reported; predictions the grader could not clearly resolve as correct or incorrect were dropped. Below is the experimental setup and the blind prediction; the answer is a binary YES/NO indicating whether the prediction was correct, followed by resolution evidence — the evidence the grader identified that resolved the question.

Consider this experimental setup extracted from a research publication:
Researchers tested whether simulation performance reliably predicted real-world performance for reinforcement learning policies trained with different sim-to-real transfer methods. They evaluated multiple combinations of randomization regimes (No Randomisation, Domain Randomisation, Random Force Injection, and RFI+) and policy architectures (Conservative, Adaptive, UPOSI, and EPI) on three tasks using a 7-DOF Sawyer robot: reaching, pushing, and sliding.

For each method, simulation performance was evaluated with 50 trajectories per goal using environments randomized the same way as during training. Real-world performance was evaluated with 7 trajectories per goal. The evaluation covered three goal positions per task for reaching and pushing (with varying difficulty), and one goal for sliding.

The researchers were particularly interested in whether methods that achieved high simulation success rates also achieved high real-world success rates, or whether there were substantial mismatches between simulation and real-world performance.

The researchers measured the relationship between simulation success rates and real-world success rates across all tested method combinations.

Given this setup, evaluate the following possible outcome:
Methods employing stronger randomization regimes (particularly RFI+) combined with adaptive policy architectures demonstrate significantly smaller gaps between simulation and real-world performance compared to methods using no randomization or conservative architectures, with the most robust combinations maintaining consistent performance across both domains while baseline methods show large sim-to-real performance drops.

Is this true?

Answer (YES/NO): NO